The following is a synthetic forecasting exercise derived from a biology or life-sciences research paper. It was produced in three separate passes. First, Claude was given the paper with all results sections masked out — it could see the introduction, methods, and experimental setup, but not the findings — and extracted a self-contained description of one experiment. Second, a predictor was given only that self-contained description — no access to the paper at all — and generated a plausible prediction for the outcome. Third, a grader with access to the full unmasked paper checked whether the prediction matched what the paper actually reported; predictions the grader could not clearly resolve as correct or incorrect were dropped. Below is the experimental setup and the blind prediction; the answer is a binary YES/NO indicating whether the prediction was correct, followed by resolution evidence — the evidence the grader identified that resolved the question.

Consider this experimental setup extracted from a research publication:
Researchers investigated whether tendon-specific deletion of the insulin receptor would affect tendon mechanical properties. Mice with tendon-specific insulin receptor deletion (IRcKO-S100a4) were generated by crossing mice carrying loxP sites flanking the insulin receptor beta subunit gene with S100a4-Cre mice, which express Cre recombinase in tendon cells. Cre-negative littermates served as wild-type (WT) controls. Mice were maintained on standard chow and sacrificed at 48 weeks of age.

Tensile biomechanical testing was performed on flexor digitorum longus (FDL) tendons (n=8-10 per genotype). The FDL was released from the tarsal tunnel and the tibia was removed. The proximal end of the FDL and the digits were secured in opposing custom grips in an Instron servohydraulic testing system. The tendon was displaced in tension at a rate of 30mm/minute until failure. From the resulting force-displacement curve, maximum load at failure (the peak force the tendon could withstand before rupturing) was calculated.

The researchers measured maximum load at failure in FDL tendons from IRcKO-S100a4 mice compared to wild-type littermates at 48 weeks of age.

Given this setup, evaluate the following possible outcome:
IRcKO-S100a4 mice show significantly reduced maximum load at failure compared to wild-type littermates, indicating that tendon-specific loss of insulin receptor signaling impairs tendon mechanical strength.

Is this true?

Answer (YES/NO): NO